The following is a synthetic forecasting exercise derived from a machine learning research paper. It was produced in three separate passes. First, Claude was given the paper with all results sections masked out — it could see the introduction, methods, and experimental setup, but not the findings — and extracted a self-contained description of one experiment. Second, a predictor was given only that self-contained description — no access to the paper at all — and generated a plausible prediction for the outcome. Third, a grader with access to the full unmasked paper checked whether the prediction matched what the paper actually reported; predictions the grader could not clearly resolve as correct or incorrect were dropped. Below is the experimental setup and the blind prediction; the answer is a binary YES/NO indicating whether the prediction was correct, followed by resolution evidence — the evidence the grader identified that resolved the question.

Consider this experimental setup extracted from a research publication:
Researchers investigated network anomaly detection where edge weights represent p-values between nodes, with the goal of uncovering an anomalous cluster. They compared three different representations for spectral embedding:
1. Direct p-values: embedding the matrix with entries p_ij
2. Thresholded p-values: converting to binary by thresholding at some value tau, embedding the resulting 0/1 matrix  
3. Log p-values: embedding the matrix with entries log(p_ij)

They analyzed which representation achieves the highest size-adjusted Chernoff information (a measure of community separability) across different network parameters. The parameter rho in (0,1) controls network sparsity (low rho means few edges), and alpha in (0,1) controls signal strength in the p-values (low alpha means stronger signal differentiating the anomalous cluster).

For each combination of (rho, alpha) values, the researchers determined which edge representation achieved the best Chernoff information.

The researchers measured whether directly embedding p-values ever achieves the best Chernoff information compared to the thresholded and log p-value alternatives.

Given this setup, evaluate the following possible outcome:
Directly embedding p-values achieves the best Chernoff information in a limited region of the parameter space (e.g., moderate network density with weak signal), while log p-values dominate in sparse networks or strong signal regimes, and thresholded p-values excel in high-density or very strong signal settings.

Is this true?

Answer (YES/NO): NO